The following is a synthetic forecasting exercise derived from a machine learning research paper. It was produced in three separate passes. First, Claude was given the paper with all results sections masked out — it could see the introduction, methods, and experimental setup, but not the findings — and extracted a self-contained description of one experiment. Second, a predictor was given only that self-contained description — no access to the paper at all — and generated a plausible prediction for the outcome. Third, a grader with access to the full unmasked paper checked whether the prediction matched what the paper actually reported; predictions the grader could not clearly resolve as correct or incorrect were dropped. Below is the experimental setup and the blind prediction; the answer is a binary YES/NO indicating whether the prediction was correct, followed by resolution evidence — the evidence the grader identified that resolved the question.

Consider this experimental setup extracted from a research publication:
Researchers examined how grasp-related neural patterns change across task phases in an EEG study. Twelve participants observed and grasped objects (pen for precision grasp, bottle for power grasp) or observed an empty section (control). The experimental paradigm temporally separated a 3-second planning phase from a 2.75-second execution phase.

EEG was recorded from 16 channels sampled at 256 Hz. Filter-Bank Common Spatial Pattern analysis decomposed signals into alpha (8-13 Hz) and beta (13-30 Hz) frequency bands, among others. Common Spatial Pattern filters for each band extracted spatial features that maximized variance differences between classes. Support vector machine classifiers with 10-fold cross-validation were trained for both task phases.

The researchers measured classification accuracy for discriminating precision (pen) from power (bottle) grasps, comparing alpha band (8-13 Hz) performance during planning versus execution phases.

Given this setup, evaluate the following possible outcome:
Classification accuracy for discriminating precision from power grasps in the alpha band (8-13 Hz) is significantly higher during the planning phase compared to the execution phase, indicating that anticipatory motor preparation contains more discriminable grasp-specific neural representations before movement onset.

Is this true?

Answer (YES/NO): NO